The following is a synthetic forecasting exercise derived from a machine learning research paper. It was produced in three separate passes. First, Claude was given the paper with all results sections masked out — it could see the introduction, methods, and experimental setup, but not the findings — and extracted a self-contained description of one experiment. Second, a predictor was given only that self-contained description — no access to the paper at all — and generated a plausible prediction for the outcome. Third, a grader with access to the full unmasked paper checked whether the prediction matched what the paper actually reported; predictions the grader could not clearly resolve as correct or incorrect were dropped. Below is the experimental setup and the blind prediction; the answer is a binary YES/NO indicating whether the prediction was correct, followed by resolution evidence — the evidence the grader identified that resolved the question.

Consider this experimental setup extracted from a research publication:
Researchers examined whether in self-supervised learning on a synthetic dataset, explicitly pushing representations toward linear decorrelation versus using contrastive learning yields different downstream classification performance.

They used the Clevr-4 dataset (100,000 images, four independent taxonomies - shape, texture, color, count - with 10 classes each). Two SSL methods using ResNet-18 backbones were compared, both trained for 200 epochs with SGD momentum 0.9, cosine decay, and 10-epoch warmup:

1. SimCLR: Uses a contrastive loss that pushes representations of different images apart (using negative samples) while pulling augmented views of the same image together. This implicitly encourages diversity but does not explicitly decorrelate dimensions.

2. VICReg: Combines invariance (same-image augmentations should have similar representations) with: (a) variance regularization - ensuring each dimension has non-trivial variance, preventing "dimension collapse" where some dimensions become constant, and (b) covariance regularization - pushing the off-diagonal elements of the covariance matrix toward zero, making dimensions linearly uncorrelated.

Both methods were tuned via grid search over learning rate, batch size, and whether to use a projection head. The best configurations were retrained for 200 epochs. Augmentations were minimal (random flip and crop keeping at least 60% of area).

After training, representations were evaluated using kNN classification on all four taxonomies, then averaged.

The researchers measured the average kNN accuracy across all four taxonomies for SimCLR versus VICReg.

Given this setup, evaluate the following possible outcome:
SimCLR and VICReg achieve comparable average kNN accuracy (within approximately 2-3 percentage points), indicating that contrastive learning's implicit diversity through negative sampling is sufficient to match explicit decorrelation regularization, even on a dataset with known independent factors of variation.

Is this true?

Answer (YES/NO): NO